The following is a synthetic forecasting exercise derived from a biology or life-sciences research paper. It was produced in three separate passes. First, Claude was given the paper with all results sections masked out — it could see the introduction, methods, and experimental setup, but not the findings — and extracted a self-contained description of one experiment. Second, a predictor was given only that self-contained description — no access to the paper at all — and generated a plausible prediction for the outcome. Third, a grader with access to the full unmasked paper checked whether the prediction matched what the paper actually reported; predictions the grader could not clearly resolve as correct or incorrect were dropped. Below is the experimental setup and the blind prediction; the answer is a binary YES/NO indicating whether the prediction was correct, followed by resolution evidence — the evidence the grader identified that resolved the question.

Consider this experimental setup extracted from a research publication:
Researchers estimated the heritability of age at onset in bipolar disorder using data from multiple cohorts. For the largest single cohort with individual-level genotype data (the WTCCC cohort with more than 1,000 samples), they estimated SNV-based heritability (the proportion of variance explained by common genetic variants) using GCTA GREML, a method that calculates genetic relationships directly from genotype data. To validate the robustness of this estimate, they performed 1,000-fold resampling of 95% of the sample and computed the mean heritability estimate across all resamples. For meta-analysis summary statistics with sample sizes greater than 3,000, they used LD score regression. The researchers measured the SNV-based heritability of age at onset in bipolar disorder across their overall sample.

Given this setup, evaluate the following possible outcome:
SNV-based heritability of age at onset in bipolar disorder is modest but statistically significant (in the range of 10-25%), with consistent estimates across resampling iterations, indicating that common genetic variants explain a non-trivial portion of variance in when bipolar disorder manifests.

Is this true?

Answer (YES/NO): NO